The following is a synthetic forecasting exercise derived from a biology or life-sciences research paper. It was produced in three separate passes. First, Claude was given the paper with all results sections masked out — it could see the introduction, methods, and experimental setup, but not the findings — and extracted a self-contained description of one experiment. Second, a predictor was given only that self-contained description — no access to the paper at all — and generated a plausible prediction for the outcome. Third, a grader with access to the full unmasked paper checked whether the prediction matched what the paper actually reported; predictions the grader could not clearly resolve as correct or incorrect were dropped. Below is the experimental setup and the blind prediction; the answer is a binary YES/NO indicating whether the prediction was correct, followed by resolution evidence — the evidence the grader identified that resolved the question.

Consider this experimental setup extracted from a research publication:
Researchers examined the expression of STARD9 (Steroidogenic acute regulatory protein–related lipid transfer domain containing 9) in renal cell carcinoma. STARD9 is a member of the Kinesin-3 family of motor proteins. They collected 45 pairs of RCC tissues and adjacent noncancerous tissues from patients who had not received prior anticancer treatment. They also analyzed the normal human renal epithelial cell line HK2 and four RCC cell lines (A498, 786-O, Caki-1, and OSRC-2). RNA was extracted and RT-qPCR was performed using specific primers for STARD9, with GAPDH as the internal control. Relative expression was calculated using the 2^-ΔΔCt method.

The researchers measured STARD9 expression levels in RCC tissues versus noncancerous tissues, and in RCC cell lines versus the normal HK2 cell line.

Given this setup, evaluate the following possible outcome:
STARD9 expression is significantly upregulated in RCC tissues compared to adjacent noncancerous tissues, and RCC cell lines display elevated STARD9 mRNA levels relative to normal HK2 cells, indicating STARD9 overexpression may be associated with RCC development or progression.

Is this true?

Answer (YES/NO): YES